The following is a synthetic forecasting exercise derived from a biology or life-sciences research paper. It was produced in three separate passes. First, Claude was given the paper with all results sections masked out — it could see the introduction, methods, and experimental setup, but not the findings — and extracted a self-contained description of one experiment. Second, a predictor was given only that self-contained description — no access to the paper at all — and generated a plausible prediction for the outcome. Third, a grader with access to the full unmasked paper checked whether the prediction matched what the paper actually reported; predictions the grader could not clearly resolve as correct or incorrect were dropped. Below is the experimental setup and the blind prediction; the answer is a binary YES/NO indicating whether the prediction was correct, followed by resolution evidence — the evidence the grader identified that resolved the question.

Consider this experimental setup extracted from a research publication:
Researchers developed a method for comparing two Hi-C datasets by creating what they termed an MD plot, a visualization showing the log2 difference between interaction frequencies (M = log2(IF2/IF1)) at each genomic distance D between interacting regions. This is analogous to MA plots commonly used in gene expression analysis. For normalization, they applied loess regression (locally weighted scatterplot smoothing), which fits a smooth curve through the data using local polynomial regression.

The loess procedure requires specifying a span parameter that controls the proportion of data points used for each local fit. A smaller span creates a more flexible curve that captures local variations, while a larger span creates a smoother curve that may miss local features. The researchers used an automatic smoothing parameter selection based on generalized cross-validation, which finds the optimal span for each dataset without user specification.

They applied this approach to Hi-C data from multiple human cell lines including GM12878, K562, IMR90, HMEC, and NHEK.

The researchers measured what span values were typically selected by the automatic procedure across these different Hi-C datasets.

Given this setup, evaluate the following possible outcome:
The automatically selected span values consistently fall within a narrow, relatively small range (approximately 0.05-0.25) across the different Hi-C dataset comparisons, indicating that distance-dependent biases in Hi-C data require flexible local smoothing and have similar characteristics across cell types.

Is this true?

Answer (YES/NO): NO